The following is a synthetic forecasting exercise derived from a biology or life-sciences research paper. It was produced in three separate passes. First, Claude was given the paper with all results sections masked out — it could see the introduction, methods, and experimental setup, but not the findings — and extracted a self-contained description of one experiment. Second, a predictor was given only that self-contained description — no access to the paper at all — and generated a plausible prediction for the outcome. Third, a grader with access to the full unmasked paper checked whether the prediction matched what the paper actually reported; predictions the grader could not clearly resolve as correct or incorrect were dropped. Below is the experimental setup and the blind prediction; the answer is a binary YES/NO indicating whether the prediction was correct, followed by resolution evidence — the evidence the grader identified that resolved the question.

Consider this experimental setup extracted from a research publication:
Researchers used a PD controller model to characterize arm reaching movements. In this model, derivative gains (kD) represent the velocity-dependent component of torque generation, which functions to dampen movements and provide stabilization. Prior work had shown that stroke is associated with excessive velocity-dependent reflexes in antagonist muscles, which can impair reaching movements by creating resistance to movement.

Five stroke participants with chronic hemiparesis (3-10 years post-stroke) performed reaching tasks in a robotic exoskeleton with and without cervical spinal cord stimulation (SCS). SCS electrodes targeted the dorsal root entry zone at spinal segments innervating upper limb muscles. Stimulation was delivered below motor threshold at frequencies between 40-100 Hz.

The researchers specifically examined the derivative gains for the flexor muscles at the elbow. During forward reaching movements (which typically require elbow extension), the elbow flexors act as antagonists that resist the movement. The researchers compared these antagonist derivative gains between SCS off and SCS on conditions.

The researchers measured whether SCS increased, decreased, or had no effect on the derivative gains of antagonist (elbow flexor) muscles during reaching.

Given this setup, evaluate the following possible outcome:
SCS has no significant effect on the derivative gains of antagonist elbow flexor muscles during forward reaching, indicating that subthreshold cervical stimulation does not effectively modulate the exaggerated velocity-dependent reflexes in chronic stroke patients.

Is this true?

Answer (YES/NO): NO